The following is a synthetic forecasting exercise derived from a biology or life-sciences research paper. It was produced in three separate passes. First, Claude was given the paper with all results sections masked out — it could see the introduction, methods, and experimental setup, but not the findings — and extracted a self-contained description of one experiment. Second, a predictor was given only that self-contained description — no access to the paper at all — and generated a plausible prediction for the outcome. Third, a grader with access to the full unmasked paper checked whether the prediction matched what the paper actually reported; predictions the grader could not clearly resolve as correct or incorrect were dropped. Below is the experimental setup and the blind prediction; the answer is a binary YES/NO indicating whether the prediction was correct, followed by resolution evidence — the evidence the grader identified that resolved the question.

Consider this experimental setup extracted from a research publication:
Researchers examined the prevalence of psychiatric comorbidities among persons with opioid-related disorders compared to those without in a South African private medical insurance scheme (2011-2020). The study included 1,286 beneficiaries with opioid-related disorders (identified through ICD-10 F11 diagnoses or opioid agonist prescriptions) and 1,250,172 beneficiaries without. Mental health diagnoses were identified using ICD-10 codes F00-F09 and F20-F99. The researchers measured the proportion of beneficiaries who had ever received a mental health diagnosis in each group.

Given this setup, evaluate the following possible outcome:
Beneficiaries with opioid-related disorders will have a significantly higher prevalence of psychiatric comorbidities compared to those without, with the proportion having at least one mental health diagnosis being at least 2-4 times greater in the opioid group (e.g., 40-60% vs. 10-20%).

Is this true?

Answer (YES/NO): YES